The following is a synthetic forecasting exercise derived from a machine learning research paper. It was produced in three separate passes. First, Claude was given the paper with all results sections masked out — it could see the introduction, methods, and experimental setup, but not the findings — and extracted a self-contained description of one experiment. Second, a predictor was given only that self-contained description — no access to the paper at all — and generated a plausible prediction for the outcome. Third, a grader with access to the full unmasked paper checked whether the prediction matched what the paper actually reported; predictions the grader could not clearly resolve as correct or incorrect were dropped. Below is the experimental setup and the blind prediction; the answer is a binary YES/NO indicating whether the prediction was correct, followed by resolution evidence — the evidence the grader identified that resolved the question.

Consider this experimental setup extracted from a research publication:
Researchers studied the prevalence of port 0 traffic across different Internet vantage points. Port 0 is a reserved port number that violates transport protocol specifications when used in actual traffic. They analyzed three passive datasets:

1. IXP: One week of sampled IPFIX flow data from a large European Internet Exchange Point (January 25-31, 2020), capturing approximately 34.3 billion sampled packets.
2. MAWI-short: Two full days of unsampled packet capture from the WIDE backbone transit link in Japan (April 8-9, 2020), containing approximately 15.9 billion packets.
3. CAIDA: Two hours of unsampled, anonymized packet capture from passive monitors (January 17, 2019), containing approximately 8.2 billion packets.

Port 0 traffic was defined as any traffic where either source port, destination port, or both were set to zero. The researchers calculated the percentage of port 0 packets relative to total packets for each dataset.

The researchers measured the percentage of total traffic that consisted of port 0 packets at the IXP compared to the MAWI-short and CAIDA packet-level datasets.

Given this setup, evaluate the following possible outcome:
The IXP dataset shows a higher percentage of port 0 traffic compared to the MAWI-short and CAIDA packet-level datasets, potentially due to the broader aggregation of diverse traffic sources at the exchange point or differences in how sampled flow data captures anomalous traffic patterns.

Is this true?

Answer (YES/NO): YES